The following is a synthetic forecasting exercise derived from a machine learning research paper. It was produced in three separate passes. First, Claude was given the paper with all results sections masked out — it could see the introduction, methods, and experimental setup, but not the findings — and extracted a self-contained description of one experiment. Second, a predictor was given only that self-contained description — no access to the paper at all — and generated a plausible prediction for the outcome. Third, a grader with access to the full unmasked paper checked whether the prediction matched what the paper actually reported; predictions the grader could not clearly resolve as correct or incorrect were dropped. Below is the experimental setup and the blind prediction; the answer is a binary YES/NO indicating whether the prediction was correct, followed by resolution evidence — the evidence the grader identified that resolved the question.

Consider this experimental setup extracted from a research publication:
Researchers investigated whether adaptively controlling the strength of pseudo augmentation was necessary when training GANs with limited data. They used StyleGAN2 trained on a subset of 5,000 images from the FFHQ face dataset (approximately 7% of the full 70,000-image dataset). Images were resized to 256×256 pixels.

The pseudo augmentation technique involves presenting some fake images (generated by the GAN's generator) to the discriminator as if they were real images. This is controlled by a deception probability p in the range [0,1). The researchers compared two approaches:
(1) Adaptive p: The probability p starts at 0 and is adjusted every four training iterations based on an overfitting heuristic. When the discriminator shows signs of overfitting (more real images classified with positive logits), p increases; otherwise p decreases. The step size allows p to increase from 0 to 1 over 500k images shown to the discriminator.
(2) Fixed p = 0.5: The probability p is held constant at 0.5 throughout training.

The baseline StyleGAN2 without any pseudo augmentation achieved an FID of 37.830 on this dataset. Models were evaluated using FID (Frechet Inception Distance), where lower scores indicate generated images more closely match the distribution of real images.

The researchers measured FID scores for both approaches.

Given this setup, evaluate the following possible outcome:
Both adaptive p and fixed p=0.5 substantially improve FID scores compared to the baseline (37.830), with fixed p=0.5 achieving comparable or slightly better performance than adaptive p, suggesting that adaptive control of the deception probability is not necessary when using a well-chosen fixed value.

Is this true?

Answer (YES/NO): NO